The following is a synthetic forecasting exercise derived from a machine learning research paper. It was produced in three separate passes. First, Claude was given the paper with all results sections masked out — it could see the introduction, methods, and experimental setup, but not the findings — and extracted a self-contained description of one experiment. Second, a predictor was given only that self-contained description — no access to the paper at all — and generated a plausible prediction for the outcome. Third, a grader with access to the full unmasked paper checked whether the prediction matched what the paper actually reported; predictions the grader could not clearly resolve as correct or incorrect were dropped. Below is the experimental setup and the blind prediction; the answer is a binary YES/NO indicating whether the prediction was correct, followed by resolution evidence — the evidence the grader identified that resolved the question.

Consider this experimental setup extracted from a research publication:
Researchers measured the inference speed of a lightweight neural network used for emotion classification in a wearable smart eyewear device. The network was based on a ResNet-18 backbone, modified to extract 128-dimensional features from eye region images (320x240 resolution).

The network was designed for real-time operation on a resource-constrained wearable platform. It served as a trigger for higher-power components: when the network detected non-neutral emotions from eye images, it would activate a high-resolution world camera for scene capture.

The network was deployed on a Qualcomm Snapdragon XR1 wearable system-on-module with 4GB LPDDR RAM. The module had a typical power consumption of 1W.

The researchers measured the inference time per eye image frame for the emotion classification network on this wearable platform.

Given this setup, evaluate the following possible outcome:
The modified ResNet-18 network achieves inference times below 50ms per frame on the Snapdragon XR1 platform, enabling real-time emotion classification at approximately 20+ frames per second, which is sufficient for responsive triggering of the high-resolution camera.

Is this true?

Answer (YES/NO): YES